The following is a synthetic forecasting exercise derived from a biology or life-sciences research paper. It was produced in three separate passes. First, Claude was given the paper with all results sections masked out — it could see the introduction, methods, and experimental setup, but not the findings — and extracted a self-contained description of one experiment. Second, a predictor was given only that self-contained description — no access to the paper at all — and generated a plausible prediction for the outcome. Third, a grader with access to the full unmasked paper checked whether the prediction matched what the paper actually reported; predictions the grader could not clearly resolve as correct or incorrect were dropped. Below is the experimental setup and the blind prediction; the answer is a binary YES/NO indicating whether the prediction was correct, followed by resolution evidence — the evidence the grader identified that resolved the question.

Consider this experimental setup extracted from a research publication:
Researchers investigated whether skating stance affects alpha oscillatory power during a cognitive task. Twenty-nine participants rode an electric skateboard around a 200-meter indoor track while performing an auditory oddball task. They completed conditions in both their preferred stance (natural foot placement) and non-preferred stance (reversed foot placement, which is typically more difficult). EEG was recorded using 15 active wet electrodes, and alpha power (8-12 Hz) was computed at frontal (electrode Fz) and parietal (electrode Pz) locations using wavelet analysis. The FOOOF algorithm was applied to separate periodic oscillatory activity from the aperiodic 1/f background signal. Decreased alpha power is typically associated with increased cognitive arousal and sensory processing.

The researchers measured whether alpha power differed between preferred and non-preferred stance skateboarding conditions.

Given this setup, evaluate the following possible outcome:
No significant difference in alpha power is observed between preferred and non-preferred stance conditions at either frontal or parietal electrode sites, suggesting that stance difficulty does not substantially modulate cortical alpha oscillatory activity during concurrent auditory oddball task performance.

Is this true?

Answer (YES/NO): YES